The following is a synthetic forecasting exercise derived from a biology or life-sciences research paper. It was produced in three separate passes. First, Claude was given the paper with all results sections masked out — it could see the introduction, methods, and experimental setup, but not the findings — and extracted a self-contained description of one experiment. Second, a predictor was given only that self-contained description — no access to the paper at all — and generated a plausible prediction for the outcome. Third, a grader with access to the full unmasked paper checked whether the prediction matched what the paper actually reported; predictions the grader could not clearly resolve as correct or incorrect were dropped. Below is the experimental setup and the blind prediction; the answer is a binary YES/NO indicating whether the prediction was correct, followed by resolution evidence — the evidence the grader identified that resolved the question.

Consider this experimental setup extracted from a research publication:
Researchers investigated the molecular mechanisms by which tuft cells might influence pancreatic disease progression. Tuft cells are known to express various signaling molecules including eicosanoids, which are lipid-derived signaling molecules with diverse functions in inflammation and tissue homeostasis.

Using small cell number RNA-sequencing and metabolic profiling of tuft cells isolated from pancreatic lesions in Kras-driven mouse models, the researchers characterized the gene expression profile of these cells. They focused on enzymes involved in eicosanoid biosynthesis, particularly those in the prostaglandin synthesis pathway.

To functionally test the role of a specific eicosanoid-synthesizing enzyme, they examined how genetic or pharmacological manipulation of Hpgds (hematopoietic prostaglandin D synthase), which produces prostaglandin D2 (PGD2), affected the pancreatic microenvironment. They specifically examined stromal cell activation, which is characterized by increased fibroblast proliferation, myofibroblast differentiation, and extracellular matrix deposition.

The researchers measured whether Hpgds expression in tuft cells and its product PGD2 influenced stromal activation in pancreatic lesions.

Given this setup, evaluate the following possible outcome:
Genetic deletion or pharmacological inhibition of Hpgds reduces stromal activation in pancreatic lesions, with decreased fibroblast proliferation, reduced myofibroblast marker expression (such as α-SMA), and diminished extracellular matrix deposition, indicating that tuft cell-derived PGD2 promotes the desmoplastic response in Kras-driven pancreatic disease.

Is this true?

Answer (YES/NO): NO